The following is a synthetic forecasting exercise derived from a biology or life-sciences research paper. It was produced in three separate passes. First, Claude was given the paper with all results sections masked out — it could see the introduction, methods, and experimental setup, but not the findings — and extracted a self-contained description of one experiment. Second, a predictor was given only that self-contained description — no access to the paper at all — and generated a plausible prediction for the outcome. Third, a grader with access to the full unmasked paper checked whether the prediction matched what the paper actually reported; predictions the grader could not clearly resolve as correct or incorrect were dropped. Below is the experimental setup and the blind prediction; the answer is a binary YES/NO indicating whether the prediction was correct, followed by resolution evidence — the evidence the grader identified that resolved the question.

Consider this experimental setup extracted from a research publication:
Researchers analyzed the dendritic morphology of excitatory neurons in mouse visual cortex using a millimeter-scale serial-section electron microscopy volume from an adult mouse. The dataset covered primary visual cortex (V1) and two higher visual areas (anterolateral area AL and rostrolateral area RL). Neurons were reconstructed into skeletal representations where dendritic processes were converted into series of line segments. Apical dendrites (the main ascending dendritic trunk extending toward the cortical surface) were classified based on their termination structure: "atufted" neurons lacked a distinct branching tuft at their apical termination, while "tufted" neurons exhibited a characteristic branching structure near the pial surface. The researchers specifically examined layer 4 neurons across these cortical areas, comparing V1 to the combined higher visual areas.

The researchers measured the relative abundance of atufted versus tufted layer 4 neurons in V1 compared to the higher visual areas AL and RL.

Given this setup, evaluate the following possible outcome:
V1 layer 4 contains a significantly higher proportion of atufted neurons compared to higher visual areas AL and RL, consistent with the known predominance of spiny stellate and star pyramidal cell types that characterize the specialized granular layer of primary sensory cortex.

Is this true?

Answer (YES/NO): YES